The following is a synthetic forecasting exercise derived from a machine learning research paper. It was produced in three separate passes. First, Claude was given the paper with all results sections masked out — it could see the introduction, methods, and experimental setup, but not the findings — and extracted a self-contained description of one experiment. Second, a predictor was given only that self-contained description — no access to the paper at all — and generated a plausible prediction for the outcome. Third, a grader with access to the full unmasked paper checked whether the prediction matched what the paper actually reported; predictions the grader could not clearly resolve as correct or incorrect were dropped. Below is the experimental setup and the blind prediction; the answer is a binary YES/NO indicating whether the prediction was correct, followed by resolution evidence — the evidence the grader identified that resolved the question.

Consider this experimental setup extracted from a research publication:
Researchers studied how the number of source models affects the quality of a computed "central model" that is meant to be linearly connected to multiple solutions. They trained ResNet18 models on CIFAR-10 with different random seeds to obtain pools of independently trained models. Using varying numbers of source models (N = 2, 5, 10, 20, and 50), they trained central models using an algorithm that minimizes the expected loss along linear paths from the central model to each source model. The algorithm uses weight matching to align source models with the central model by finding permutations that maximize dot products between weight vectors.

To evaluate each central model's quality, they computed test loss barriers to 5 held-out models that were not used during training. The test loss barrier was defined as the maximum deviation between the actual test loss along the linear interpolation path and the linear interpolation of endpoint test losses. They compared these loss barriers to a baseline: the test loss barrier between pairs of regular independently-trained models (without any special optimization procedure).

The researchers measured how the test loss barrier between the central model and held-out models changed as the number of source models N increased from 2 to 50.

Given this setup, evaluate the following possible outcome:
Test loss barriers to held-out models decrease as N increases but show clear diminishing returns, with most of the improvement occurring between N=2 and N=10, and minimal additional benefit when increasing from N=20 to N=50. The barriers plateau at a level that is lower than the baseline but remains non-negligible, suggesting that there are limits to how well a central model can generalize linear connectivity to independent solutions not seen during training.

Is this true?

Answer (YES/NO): NO